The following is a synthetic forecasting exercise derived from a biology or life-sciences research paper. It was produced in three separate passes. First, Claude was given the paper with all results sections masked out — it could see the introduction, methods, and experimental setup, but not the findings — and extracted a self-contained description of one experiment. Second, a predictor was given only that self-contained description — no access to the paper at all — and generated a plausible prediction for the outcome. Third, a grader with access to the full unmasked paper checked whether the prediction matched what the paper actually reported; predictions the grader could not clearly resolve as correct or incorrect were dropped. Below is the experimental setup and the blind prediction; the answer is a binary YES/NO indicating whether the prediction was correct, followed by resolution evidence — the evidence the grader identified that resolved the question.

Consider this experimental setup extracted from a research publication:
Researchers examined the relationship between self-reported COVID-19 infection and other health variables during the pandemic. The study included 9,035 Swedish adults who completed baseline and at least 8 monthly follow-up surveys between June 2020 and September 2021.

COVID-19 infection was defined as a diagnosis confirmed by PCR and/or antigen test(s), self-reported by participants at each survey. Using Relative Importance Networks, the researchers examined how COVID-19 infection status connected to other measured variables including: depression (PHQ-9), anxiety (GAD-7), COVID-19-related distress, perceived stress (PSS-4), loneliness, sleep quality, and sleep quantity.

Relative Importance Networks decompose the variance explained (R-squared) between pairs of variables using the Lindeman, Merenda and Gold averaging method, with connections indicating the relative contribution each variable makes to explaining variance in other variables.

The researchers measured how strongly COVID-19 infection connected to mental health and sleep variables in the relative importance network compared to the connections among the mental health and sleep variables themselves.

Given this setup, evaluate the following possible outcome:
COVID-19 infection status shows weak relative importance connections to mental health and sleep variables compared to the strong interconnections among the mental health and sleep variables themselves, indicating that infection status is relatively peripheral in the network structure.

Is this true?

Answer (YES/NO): YES